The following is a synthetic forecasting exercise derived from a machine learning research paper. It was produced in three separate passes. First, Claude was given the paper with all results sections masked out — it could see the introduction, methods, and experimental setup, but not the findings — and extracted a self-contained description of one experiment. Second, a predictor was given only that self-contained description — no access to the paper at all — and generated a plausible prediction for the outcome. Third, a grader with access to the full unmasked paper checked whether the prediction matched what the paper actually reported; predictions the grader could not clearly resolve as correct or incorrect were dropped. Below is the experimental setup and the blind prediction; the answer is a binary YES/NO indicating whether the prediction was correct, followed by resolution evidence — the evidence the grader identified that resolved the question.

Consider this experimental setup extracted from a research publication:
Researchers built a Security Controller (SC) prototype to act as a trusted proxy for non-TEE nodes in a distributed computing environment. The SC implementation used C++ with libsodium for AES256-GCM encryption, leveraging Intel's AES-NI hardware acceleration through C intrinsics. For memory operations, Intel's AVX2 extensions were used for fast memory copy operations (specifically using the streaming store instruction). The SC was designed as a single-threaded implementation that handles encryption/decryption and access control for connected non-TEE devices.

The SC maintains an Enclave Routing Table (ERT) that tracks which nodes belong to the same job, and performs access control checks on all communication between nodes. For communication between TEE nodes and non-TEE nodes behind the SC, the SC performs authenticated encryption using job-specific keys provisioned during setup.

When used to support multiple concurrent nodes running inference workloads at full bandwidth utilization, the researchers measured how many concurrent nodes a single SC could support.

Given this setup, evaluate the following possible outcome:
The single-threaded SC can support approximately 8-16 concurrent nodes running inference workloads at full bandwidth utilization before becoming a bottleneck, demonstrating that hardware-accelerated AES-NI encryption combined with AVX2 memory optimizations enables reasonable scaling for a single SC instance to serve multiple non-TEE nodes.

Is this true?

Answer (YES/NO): NO